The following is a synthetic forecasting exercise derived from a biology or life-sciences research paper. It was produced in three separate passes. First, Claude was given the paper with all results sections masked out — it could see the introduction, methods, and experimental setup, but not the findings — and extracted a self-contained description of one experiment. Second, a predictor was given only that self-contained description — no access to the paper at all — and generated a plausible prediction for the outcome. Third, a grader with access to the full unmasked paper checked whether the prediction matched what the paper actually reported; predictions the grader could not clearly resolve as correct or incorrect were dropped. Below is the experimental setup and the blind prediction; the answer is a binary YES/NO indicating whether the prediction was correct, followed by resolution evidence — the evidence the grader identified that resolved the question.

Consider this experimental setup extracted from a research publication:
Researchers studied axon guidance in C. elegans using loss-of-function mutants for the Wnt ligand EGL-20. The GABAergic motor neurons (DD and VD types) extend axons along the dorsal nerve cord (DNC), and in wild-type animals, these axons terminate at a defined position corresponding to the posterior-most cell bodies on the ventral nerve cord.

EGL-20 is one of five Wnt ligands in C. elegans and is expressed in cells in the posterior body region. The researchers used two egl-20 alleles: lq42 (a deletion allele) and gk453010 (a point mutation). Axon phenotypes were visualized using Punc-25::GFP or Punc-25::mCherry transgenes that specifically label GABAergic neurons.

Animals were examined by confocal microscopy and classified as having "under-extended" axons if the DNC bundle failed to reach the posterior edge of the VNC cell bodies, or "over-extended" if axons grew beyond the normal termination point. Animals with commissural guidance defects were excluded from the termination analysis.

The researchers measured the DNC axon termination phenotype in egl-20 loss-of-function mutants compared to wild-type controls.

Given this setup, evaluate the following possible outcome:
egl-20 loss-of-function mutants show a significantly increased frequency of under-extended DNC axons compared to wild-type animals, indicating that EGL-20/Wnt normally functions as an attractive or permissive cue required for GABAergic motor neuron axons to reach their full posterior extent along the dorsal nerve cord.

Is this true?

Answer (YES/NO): NO